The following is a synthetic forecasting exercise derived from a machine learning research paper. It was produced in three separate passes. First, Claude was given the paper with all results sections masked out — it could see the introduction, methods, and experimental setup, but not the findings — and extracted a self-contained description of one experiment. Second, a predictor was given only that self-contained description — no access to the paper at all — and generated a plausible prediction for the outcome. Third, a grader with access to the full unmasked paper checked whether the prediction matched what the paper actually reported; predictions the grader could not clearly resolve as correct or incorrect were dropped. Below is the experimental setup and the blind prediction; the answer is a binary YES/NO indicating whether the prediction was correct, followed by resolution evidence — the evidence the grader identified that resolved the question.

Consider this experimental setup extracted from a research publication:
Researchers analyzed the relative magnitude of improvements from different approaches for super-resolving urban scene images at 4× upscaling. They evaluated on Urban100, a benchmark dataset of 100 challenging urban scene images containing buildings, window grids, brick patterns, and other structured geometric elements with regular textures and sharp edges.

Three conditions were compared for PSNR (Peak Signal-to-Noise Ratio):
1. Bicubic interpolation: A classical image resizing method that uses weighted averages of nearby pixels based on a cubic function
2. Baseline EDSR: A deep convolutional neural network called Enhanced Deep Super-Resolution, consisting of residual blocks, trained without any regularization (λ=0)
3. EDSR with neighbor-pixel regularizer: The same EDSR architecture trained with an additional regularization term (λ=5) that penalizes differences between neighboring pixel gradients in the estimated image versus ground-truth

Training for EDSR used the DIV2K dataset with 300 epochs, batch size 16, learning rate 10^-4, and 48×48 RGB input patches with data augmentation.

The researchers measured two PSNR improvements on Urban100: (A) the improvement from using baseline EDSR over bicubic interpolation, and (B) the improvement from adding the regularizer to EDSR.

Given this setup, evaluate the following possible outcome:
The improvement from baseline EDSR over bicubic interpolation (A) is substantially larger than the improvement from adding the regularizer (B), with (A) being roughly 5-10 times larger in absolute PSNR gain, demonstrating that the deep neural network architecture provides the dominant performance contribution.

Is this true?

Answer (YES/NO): NO